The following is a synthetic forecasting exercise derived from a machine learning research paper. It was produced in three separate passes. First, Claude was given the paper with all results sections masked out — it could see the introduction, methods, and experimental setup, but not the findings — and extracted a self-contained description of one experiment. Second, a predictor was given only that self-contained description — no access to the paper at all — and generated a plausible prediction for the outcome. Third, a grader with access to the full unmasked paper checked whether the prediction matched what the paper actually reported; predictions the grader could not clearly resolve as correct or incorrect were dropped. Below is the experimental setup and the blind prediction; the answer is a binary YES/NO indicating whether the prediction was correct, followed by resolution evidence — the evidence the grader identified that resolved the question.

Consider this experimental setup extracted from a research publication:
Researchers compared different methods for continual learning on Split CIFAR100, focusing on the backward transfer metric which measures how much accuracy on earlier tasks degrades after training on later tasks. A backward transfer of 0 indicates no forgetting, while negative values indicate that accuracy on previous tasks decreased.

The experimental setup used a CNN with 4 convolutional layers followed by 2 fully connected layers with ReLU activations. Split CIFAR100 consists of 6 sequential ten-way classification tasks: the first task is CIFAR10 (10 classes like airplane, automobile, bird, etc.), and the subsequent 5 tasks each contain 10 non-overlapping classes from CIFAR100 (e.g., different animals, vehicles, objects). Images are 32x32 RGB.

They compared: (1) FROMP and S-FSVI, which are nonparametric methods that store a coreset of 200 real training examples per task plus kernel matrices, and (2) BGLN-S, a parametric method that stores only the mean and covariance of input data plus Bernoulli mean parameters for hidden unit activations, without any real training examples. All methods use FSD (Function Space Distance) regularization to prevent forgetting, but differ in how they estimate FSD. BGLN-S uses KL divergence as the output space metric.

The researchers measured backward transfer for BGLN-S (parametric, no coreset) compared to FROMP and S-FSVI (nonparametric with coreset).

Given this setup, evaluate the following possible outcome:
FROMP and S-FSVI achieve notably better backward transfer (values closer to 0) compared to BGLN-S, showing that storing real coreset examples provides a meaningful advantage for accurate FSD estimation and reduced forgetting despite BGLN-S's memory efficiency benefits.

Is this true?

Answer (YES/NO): YES